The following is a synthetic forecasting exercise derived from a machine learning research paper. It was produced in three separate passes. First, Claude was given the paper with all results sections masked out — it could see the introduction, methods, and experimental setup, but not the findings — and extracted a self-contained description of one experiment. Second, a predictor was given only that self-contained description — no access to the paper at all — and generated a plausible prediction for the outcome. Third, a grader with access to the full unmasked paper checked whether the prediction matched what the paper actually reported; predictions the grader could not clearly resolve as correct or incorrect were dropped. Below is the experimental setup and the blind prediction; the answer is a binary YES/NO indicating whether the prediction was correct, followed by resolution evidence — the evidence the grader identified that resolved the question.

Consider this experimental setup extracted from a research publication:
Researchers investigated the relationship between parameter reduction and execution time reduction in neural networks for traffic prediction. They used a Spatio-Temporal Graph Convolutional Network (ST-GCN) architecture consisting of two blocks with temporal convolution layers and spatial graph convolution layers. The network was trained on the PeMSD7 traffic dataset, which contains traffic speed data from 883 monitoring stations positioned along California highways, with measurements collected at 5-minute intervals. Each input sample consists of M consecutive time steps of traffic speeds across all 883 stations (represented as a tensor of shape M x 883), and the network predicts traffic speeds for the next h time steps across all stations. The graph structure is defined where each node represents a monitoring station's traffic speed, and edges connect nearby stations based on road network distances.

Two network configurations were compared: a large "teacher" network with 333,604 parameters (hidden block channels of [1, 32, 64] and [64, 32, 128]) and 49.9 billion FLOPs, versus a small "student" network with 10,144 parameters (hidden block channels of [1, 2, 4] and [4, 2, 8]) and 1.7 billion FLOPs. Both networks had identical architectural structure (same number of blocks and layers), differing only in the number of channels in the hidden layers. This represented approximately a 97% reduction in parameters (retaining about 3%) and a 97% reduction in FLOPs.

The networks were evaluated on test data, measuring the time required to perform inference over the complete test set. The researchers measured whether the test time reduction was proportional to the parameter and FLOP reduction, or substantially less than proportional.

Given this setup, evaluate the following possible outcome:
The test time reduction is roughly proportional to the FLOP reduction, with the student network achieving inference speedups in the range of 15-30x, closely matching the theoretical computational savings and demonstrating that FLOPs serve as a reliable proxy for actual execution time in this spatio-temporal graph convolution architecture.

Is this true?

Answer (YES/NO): NO